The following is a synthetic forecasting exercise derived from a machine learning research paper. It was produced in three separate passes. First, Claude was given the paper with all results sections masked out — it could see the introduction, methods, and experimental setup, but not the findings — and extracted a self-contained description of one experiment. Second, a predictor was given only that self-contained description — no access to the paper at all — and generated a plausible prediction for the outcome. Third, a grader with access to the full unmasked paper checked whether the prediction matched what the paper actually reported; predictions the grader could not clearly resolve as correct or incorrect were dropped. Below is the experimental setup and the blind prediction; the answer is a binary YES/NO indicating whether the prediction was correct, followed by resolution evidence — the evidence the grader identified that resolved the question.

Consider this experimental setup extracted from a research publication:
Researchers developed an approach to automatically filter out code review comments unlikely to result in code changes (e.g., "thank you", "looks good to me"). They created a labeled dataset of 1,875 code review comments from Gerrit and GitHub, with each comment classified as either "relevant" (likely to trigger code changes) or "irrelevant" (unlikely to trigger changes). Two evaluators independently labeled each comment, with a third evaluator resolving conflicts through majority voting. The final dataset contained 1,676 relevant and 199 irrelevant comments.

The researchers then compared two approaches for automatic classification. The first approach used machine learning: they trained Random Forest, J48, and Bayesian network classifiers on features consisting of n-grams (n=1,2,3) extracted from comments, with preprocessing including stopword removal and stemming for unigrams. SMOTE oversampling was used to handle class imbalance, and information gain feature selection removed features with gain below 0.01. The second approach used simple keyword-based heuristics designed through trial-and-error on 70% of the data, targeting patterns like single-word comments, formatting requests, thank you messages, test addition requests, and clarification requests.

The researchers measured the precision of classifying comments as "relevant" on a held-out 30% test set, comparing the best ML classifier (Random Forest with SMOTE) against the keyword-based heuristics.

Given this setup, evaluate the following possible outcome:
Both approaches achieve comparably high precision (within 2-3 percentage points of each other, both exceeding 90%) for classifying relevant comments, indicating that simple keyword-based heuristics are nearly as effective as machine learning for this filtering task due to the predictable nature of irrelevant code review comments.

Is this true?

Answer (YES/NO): YES